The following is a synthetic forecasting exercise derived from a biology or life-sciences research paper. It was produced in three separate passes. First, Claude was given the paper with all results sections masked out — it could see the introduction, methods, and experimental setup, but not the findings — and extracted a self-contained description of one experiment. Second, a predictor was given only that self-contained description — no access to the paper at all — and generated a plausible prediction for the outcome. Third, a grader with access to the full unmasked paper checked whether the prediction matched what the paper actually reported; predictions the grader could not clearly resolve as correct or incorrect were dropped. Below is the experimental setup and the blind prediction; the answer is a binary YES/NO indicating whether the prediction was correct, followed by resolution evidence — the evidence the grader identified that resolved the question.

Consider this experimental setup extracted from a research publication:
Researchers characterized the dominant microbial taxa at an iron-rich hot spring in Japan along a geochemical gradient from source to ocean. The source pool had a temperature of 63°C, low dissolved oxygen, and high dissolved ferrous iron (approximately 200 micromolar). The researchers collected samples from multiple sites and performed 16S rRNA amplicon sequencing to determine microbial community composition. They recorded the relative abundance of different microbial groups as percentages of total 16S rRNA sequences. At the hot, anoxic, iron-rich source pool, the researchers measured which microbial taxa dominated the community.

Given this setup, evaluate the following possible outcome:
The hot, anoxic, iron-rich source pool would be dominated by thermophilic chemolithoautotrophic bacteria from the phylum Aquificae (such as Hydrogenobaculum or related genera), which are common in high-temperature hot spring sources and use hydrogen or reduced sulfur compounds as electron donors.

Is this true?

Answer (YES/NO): NO